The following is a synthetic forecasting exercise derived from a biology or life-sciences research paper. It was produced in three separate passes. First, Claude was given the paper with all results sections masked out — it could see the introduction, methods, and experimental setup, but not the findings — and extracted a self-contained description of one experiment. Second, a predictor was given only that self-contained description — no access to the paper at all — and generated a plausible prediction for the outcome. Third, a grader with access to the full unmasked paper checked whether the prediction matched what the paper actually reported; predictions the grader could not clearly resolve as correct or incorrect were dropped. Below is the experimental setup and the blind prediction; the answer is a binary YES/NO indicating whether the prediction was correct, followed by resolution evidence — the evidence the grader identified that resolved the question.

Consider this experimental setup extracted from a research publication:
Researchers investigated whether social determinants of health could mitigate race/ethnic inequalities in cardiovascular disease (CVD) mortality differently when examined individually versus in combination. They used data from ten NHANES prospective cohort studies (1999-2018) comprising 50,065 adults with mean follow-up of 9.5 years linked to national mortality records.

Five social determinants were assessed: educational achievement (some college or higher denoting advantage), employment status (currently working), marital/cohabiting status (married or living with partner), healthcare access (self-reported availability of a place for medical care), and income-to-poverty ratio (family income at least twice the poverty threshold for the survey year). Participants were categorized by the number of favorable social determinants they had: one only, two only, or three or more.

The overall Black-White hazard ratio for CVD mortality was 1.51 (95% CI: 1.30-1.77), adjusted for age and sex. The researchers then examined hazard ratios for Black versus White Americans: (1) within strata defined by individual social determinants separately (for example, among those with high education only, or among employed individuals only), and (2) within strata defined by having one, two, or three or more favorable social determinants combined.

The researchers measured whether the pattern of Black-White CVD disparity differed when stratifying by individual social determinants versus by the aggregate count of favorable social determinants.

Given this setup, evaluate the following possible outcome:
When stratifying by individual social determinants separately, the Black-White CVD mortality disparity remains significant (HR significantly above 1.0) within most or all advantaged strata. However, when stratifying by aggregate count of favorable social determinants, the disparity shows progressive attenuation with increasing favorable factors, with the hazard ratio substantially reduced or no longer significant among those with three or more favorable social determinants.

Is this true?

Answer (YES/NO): NO